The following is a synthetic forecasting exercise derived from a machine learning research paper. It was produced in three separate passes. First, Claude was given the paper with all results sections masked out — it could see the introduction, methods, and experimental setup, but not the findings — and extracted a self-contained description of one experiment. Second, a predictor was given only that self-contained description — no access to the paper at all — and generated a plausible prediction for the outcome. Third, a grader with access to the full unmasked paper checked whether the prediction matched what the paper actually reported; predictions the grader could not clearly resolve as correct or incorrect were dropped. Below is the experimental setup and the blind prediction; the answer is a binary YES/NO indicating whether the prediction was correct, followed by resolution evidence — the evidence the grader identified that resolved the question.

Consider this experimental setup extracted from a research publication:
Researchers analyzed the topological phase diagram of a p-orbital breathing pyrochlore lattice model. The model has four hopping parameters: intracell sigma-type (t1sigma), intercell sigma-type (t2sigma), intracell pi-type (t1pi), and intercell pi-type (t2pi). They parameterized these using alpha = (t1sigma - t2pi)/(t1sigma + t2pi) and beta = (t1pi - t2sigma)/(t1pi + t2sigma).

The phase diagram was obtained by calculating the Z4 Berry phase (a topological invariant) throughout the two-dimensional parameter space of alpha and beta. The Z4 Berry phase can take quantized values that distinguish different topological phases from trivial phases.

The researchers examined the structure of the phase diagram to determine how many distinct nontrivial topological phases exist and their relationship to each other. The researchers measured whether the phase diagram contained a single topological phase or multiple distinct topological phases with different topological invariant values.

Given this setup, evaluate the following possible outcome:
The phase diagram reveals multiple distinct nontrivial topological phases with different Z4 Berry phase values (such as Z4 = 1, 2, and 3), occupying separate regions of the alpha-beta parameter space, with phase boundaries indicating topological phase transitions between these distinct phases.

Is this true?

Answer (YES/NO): NO